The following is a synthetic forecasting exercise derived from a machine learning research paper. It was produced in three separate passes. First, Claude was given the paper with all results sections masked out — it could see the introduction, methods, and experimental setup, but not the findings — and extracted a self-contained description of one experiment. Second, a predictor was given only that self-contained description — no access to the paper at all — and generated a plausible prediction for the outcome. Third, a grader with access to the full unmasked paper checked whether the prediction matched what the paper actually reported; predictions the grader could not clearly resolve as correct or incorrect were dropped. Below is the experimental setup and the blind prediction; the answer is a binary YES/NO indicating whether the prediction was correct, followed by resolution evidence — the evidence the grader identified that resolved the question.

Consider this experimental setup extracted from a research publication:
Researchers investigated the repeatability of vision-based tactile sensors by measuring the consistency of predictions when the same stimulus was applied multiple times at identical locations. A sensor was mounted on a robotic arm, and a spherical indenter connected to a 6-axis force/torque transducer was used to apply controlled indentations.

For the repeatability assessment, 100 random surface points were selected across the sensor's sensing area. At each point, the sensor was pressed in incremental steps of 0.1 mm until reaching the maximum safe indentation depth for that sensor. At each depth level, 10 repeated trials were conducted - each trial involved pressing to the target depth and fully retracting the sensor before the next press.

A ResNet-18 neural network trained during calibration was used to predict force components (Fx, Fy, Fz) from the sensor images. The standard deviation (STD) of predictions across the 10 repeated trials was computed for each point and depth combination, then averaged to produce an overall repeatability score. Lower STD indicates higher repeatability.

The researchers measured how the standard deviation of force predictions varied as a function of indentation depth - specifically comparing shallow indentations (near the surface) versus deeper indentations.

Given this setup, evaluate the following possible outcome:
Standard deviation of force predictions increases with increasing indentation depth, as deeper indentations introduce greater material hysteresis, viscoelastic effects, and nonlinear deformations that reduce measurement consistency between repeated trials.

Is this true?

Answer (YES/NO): NO